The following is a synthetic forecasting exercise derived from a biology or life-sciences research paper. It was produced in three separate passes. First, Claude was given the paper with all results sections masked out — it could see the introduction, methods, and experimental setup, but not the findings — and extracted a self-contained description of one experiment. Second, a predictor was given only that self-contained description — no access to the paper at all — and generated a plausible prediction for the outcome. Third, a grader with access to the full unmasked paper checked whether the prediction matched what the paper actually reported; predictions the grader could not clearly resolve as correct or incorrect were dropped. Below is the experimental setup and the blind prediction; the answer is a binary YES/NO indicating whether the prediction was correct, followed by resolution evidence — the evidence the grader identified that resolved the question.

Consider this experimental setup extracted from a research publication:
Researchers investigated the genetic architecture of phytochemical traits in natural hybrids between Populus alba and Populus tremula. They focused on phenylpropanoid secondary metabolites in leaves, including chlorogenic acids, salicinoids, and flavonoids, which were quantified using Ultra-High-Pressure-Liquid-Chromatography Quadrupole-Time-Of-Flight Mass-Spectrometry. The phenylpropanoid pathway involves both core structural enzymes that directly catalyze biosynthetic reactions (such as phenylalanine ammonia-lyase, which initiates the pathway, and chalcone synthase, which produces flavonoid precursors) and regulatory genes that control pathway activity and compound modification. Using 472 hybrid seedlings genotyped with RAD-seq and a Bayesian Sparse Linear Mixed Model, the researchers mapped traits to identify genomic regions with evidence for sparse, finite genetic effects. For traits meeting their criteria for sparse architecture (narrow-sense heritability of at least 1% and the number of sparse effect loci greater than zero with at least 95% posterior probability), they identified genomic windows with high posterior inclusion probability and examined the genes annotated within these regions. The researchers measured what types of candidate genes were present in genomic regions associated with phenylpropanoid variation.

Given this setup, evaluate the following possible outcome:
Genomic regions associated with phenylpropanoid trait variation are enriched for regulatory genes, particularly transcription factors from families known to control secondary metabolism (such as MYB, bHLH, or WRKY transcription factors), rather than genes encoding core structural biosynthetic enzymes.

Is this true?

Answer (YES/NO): NO